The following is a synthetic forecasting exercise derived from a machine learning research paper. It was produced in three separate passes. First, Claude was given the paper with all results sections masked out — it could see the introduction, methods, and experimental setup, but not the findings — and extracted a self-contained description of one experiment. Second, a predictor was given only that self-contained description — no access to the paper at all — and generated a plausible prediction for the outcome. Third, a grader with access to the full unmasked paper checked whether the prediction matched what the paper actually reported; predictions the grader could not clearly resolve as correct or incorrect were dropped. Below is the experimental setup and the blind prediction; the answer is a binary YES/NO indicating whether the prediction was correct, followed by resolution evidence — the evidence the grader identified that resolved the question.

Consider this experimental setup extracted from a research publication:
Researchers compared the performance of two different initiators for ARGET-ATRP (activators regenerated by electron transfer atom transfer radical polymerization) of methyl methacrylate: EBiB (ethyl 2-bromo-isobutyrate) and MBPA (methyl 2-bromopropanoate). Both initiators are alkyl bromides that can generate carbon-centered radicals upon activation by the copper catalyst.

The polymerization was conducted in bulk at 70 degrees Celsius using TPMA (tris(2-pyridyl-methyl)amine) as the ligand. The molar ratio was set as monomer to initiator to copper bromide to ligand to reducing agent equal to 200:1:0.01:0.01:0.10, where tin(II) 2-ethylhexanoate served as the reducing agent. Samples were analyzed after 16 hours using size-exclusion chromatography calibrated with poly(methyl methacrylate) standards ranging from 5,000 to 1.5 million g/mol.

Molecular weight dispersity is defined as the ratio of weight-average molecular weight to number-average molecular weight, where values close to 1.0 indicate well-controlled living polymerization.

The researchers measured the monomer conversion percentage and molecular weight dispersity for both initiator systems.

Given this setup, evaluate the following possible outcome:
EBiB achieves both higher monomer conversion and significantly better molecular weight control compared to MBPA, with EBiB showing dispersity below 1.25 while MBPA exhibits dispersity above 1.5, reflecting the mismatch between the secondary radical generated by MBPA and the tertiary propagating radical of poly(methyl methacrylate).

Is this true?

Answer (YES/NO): YES